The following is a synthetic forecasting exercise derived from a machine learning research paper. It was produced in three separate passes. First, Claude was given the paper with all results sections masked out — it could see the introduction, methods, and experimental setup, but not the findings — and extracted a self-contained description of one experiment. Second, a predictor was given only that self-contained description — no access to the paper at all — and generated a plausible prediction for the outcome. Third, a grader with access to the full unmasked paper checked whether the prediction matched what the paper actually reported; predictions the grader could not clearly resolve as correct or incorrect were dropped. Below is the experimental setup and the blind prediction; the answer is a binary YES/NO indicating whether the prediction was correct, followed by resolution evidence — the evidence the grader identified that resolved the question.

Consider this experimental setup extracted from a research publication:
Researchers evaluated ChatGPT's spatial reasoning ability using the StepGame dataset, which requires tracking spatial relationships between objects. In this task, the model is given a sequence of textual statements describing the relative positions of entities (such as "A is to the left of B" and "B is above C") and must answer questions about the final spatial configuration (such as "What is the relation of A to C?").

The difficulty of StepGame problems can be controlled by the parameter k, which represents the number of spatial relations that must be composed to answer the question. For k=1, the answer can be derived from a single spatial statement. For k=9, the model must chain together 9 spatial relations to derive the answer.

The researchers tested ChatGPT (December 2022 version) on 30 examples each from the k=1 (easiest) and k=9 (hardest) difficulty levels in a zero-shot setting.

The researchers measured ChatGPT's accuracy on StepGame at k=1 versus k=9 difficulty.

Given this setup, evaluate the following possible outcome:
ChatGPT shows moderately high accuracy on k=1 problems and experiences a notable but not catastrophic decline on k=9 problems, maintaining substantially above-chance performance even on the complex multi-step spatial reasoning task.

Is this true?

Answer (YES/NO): NO